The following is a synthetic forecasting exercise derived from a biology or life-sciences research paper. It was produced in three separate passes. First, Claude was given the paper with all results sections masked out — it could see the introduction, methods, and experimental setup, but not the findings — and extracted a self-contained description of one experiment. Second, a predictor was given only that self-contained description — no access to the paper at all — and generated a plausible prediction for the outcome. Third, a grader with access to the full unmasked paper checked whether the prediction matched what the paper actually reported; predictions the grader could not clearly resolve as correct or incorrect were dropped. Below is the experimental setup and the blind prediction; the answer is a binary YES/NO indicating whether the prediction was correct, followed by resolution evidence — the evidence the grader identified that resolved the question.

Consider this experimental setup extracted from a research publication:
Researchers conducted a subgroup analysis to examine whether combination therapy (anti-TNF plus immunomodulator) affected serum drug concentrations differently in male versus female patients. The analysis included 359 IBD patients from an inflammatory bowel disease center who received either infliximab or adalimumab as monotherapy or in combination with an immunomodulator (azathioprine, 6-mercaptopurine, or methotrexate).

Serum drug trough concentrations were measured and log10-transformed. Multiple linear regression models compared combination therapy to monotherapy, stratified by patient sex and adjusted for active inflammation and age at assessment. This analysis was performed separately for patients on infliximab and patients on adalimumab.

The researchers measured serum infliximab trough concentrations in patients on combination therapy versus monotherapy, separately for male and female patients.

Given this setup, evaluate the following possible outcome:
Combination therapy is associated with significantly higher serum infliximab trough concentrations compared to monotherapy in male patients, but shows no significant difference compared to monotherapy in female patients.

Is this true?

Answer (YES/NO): NO